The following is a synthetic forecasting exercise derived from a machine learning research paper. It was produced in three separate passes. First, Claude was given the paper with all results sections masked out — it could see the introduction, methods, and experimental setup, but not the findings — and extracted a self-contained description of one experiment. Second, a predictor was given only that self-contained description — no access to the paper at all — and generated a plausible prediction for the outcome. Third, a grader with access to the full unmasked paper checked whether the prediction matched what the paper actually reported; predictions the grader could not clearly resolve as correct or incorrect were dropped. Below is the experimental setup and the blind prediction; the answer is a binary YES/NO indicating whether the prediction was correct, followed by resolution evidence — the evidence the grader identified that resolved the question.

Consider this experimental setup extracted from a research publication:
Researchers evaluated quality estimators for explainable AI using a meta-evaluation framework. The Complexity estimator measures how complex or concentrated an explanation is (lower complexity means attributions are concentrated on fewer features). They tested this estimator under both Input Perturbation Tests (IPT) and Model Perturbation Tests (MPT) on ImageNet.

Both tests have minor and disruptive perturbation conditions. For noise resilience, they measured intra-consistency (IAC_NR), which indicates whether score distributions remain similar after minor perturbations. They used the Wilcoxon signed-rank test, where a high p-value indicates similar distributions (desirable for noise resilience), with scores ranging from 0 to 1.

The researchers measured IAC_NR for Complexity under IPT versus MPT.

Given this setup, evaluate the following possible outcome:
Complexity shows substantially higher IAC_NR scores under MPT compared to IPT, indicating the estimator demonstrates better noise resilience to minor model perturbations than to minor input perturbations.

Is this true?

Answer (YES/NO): NO